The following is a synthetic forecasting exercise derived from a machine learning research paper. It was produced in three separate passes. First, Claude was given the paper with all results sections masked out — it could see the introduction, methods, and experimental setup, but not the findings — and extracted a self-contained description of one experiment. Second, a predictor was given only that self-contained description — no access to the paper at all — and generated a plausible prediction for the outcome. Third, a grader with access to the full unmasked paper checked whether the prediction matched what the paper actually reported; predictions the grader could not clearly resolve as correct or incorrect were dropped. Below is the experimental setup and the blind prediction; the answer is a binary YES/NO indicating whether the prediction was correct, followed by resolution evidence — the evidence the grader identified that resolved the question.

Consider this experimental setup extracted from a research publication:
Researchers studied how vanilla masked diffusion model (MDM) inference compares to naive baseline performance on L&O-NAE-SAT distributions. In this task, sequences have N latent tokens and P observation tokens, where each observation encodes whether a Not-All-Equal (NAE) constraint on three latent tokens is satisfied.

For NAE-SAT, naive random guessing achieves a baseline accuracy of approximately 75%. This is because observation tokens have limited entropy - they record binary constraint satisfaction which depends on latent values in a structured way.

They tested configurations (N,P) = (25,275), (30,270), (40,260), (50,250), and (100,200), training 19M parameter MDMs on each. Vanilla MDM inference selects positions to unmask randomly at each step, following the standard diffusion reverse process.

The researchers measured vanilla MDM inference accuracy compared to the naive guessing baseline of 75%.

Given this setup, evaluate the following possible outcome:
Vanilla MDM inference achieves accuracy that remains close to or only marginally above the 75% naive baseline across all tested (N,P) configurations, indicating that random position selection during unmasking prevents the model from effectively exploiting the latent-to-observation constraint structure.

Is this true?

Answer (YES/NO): NO